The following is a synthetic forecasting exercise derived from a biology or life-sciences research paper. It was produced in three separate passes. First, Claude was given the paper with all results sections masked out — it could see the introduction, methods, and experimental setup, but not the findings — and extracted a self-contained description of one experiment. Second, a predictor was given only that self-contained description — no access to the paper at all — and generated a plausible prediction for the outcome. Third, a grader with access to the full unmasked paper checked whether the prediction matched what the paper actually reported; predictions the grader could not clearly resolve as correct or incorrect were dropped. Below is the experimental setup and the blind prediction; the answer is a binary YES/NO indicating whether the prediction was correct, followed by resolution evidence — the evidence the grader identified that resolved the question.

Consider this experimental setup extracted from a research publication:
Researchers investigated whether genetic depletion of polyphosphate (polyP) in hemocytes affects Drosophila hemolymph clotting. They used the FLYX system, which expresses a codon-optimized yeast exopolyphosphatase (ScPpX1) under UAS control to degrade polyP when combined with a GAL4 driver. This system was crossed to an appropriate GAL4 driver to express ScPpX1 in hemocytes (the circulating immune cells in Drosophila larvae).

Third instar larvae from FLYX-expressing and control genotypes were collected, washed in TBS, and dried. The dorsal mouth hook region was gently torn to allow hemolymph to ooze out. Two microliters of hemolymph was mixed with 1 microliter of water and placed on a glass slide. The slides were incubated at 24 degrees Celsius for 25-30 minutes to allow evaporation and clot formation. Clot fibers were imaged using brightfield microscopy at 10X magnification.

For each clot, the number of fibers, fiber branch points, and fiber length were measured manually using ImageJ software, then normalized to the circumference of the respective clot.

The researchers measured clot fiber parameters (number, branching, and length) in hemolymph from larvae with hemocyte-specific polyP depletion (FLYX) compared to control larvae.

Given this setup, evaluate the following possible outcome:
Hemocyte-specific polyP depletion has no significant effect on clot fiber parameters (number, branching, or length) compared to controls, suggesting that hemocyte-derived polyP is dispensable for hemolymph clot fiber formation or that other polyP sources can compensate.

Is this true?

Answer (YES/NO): NO